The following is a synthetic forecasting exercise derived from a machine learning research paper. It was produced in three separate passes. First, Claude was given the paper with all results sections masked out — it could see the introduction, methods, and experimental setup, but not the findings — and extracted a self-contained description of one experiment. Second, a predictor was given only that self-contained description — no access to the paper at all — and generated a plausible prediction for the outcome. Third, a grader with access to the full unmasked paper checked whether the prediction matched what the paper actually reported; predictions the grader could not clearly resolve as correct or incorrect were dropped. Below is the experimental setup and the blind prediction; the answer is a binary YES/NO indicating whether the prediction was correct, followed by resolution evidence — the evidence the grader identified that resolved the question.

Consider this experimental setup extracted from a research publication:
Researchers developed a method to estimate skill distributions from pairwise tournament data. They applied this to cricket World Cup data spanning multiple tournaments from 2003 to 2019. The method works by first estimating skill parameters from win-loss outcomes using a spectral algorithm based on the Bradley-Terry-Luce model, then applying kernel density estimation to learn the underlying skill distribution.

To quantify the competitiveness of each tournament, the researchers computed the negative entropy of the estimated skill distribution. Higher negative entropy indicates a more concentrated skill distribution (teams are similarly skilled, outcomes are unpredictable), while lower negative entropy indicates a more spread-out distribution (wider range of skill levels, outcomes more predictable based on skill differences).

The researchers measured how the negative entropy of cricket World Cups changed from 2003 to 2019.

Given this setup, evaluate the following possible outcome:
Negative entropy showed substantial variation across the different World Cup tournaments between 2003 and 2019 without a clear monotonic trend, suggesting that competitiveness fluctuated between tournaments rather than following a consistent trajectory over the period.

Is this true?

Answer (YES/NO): NO